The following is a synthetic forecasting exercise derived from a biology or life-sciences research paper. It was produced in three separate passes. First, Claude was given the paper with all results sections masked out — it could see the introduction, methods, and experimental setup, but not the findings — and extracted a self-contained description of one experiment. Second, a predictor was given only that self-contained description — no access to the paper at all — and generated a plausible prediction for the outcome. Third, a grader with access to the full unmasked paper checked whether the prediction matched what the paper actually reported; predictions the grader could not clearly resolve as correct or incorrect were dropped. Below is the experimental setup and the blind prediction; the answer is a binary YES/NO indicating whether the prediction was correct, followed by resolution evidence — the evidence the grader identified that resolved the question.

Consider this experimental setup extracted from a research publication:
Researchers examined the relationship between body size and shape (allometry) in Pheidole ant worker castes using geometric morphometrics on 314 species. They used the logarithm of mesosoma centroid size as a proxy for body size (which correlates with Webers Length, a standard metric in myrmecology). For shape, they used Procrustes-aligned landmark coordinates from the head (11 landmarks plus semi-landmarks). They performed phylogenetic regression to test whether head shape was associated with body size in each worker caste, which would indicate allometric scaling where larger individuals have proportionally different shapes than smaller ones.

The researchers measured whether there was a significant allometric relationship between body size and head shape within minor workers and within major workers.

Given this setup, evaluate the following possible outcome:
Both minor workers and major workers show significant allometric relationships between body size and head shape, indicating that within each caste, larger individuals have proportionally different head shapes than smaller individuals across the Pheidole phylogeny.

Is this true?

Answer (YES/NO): YES